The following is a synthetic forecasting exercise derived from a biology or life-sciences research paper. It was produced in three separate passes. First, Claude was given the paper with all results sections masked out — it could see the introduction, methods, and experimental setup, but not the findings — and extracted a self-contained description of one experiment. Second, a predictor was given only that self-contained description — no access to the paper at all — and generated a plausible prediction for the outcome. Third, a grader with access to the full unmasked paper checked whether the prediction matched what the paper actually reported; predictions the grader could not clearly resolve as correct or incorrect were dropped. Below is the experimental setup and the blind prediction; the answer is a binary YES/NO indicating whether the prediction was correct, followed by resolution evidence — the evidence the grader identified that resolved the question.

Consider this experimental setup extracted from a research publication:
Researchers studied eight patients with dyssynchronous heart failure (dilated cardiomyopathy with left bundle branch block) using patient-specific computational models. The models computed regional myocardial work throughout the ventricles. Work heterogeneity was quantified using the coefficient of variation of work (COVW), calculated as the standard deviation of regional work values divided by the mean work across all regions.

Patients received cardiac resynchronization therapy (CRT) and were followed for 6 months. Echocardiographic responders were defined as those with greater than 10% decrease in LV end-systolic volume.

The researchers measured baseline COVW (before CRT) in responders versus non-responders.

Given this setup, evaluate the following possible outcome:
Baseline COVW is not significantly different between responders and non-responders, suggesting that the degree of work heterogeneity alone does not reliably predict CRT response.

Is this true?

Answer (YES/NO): NO